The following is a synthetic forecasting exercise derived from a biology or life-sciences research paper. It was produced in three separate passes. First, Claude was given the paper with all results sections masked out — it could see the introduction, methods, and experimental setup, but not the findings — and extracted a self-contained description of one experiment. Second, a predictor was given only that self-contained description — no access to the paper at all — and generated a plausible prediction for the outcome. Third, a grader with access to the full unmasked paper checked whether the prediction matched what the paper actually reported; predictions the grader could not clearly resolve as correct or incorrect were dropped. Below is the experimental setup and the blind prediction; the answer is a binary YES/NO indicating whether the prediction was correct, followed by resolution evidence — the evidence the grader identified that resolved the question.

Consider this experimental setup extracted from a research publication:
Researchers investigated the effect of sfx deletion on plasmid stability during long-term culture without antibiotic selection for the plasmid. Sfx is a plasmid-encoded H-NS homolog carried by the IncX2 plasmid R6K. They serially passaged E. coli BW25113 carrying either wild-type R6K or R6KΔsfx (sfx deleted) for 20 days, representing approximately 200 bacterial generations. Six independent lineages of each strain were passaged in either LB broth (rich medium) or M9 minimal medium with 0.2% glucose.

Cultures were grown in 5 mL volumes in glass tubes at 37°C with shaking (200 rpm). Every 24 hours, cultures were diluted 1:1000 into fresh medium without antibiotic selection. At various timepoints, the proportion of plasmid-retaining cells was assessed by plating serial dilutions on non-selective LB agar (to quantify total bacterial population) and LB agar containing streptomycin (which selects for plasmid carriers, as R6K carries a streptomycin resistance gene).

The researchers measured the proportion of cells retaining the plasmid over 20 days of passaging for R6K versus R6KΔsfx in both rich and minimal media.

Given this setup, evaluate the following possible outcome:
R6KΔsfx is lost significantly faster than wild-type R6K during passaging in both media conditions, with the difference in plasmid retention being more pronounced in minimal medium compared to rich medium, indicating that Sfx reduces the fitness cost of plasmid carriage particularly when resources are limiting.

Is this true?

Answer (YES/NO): NO